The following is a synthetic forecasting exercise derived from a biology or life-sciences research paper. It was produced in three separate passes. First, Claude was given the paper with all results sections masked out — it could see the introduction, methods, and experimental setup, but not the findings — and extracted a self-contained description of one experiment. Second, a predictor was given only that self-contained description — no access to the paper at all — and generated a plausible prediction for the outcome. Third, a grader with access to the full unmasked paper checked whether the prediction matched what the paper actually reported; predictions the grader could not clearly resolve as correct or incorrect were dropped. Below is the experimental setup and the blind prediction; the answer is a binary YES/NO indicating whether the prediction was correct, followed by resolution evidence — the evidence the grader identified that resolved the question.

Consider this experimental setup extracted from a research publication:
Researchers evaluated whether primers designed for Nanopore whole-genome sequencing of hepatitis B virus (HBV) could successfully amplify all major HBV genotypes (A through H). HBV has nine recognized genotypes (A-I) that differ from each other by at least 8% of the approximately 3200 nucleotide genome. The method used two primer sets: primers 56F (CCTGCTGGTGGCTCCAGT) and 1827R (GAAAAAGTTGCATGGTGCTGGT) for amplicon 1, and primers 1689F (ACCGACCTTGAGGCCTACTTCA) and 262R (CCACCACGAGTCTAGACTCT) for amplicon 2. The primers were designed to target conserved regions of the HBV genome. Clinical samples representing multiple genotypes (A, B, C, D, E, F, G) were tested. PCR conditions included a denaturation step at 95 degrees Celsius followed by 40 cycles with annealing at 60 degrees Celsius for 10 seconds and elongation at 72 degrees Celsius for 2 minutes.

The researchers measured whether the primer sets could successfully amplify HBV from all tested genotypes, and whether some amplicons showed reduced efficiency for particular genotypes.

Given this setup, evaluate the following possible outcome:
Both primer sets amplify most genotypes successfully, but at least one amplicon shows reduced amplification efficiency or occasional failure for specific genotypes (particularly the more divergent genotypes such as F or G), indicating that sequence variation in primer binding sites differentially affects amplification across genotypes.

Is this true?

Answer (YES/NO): YES